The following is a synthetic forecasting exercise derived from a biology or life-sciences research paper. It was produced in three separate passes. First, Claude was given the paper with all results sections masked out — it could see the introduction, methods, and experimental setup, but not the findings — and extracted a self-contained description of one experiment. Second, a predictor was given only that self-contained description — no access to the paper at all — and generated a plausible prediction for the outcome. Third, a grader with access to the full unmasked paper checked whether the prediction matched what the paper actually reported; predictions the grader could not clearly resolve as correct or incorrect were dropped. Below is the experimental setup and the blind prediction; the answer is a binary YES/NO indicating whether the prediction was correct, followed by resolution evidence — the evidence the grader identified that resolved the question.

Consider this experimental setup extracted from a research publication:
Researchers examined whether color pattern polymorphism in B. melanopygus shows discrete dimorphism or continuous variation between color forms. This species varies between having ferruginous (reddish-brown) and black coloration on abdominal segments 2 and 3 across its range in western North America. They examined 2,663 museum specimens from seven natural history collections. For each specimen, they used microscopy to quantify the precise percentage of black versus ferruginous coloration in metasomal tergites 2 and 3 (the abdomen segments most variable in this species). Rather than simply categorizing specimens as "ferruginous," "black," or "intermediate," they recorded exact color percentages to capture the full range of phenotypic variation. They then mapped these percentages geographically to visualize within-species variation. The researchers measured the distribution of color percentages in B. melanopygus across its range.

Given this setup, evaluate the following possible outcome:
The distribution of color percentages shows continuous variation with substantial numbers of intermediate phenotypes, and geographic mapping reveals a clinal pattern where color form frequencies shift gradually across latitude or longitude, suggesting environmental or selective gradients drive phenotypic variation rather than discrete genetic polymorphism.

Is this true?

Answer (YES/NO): NO